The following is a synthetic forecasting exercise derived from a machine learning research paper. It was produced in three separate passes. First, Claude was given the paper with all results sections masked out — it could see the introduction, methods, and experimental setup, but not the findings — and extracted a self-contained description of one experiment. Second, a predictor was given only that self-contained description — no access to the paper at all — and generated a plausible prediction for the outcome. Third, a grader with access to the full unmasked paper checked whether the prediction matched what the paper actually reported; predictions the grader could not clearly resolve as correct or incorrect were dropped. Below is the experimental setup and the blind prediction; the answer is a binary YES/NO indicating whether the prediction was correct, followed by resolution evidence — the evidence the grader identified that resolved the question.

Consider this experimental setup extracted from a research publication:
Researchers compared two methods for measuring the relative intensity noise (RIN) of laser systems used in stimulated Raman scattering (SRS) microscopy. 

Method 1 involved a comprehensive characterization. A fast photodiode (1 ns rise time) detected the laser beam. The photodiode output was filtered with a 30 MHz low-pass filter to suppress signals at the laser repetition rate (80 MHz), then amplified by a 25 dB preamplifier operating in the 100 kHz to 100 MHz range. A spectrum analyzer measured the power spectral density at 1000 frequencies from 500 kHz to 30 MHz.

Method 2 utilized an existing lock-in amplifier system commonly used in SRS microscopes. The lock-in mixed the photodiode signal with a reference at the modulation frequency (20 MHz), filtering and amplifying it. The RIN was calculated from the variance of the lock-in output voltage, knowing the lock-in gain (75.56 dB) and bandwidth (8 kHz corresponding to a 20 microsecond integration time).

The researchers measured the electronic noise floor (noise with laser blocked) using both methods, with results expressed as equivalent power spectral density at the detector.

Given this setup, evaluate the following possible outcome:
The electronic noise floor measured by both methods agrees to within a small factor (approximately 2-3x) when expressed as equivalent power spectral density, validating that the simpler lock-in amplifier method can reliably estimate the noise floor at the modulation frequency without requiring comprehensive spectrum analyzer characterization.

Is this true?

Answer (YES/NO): NO